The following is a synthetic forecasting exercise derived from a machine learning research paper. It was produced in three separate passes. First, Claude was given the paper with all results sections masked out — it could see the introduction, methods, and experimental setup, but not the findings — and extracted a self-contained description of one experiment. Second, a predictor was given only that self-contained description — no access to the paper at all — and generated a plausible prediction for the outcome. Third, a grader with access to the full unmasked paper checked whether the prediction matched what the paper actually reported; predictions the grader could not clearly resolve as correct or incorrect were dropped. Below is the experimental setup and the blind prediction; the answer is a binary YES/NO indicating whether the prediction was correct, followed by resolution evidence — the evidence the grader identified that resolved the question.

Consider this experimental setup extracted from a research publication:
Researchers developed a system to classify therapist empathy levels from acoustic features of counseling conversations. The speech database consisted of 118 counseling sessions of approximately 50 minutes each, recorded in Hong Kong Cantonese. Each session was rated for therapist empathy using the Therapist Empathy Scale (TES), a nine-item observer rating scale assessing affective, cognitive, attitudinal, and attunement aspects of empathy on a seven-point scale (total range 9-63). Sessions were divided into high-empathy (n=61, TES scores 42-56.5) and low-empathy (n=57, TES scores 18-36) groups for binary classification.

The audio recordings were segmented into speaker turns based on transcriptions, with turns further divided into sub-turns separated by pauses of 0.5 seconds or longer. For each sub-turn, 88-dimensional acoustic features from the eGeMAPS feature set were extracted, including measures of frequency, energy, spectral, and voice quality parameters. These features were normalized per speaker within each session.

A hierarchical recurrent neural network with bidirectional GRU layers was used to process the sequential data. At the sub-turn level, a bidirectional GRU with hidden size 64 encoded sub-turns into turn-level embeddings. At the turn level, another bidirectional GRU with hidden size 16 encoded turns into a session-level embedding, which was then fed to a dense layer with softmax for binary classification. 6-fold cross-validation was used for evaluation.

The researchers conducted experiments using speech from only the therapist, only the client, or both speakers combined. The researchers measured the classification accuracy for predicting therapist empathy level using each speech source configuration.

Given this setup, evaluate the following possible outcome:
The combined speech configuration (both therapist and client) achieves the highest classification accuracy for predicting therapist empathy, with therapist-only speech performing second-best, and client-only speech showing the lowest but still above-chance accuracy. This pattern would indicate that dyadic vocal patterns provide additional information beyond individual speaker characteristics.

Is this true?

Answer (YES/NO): YES